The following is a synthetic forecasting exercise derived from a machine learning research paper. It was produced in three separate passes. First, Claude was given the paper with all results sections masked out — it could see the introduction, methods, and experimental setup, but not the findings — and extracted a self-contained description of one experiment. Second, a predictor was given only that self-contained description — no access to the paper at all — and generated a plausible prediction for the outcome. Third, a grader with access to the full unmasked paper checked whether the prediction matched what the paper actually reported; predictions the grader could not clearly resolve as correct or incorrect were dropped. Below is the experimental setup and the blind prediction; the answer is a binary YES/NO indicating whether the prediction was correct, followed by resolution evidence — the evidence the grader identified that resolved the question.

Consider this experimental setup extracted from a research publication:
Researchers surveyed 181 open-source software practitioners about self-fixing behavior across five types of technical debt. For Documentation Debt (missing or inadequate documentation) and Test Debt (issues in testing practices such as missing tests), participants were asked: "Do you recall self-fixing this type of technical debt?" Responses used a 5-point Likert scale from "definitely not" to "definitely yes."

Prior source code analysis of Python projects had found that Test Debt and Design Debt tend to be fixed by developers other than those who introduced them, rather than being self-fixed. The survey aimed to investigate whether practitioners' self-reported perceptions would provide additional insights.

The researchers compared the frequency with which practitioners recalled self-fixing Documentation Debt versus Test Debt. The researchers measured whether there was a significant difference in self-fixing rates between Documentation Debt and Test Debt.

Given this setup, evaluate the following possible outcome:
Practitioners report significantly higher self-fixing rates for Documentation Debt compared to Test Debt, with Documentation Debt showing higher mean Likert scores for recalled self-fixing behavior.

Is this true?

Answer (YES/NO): NO